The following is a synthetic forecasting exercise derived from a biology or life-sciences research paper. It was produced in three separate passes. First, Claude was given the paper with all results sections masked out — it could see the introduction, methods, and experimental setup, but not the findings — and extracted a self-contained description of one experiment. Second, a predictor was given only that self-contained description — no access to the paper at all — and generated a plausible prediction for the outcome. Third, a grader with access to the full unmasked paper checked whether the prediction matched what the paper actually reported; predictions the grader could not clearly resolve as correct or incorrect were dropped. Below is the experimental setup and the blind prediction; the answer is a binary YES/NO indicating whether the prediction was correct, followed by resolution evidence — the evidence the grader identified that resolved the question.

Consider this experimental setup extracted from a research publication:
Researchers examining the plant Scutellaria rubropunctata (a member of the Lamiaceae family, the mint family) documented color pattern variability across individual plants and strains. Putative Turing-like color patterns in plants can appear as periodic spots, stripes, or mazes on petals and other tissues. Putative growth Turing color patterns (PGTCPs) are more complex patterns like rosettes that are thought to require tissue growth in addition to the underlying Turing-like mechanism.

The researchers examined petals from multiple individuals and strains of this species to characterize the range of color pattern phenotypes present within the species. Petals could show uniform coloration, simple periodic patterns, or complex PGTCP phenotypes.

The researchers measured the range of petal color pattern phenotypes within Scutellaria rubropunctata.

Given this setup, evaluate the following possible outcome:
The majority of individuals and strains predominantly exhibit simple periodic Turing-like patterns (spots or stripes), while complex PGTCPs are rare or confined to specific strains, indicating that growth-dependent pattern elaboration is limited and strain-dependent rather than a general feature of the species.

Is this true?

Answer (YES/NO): NO